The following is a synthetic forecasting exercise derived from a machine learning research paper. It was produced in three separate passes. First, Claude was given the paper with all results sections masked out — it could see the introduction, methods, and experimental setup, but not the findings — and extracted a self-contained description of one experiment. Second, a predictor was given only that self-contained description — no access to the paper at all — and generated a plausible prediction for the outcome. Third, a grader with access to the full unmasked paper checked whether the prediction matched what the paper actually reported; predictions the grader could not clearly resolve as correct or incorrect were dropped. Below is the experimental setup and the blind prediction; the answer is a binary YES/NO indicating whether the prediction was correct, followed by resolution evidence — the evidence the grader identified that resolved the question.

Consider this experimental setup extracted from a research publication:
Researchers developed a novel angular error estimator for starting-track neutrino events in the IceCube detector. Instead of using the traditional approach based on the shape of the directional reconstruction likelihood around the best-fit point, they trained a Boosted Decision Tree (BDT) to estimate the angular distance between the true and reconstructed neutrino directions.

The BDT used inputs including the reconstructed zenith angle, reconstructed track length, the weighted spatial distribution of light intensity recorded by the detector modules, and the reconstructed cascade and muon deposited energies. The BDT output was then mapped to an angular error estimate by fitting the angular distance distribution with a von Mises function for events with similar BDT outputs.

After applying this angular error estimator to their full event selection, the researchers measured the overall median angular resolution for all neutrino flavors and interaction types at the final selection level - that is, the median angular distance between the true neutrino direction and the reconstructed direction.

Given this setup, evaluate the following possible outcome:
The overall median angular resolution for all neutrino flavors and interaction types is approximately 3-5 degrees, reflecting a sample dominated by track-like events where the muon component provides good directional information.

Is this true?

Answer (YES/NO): NO